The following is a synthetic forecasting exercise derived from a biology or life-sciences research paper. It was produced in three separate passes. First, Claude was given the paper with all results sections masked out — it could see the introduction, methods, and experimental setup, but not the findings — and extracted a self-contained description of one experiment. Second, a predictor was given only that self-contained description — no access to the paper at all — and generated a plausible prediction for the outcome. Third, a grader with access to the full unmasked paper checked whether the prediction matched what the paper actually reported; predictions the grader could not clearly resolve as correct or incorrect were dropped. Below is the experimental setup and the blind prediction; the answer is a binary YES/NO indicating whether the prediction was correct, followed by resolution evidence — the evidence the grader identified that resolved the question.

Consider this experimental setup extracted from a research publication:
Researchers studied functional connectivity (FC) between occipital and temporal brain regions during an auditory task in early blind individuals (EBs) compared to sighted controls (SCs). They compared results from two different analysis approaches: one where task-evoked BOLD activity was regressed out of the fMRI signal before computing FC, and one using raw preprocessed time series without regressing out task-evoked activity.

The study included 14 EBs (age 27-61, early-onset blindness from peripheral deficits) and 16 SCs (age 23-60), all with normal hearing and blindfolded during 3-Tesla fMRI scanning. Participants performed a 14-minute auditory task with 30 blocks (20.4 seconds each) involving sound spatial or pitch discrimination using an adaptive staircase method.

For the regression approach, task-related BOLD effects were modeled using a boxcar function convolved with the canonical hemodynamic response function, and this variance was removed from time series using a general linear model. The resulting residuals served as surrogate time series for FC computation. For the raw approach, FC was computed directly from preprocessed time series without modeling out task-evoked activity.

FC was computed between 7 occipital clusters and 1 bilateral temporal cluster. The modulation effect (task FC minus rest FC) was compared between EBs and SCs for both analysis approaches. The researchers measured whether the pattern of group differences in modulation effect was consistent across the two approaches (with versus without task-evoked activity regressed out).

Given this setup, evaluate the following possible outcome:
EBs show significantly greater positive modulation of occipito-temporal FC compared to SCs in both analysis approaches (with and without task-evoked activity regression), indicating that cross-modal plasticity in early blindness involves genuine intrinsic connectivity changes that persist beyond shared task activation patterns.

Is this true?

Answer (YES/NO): YES